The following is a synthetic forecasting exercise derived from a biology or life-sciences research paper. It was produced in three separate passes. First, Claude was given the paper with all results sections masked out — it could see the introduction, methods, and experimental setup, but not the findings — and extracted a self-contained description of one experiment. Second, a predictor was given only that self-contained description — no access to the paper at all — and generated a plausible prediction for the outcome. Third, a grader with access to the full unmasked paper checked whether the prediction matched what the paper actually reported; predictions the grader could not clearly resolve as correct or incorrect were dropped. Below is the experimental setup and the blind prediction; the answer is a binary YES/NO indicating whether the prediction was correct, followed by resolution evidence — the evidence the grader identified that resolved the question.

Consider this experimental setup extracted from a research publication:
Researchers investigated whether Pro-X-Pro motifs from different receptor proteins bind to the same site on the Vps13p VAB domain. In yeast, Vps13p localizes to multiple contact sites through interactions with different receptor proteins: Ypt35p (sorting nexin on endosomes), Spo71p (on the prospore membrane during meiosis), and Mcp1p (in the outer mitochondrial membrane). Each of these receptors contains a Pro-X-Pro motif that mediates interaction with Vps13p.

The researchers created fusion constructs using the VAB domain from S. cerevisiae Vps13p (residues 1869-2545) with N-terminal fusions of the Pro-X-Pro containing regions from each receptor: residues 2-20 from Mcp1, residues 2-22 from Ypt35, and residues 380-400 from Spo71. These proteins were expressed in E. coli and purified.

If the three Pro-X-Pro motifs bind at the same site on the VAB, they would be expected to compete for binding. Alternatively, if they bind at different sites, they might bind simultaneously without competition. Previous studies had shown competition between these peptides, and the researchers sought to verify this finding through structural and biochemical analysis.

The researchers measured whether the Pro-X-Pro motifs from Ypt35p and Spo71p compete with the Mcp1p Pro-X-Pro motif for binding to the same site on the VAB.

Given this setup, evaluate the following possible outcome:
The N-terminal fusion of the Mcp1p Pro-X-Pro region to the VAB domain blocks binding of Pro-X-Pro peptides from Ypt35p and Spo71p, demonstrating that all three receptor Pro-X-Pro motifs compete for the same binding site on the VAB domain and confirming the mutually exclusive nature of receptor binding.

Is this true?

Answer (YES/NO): NO